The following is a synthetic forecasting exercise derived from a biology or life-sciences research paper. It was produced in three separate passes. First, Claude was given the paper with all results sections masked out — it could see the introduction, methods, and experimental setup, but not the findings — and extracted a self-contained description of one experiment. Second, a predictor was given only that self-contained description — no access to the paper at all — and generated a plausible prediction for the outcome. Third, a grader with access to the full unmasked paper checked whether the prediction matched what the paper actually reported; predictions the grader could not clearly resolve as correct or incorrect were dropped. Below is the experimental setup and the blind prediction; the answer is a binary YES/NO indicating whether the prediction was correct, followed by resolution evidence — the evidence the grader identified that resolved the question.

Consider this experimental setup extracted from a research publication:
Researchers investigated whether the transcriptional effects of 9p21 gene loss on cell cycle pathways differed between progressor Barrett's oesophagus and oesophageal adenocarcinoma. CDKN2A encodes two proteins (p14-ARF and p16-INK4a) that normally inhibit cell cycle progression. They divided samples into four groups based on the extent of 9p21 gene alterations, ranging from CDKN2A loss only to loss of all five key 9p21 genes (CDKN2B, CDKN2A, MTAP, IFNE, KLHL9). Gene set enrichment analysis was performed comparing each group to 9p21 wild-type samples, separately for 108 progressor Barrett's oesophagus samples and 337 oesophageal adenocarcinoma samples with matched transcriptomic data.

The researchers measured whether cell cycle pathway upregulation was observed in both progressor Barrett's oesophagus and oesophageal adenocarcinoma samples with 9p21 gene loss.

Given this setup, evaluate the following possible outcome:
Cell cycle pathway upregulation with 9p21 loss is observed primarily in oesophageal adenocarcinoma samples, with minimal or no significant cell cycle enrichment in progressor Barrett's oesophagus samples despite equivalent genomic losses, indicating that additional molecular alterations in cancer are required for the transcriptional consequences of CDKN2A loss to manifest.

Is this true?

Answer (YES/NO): NO